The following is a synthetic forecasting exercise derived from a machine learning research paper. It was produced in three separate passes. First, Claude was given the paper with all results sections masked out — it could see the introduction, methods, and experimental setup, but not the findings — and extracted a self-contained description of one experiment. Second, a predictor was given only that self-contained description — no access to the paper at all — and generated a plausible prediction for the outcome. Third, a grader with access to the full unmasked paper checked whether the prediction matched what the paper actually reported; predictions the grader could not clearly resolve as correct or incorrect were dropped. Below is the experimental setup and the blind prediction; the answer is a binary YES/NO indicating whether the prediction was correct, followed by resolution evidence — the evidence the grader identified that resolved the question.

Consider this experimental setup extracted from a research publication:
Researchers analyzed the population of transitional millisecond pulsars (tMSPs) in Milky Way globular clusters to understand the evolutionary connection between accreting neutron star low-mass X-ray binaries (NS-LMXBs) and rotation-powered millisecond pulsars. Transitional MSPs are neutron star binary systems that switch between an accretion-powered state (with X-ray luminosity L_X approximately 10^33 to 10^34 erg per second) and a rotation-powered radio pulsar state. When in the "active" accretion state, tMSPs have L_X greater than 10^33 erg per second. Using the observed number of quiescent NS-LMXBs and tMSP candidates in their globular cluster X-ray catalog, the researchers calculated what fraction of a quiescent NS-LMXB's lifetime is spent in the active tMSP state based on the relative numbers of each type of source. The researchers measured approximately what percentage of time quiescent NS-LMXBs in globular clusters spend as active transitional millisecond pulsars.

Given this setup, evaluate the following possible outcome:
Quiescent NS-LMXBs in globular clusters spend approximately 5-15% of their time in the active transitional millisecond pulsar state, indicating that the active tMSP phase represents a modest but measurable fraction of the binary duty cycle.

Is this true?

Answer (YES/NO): NO